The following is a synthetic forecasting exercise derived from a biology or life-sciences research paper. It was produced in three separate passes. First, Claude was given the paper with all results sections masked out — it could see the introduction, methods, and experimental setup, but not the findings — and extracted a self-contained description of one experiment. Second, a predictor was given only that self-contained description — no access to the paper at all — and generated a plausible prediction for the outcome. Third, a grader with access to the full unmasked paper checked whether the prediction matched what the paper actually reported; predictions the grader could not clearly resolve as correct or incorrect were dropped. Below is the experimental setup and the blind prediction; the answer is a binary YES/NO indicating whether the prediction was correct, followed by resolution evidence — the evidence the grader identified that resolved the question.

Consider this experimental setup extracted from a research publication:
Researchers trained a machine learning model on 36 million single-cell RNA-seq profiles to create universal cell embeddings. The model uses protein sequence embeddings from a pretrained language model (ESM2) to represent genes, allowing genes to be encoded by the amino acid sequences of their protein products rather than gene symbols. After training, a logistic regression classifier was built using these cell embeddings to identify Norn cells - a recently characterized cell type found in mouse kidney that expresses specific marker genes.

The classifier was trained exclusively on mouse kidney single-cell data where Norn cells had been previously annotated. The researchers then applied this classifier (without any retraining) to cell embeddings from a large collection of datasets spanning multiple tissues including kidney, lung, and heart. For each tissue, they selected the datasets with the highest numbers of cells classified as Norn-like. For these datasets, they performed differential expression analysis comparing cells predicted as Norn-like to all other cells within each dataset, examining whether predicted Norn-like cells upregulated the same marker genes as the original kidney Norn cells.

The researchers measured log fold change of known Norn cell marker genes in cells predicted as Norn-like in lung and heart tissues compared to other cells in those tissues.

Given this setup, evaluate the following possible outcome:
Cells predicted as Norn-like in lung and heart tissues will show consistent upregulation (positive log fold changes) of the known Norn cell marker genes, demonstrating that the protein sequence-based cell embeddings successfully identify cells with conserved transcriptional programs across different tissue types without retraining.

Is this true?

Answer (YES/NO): NO